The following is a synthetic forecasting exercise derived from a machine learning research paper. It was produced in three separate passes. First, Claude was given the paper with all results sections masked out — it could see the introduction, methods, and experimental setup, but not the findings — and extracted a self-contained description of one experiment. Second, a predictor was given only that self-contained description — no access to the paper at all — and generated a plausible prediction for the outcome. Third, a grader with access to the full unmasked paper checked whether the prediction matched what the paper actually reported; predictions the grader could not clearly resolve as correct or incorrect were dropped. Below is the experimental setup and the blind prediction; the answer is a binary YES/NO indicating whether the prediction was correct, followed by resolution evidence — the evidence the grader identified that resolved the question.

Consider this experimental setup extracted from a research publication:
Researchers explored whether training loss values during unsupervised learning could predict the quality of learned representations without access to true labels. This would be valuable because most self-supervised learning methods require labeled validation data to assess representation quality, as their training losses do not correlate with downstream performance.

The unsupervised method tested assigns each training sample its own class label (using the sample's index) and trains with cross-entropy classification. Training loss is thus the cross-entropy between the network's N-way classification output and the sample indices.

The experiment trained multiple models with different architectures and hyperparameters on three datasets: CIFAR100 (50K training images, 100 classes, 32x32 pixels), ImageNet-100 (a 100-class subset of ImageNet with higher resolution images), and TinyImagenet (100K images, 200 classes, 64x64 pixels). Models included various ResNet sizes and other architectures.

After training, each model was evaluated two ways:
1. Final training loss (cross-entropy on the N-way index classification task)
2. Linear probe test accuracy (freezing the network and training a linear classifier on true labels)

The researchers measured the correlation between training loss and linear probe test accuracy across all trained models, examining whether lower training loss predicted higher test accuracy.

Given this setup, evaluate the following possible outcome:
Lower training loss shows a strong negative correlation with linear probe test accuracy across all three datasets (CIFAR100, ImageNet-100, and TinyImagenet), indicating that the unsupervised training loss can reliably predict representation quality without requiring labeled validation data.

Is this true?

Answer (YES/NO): YES